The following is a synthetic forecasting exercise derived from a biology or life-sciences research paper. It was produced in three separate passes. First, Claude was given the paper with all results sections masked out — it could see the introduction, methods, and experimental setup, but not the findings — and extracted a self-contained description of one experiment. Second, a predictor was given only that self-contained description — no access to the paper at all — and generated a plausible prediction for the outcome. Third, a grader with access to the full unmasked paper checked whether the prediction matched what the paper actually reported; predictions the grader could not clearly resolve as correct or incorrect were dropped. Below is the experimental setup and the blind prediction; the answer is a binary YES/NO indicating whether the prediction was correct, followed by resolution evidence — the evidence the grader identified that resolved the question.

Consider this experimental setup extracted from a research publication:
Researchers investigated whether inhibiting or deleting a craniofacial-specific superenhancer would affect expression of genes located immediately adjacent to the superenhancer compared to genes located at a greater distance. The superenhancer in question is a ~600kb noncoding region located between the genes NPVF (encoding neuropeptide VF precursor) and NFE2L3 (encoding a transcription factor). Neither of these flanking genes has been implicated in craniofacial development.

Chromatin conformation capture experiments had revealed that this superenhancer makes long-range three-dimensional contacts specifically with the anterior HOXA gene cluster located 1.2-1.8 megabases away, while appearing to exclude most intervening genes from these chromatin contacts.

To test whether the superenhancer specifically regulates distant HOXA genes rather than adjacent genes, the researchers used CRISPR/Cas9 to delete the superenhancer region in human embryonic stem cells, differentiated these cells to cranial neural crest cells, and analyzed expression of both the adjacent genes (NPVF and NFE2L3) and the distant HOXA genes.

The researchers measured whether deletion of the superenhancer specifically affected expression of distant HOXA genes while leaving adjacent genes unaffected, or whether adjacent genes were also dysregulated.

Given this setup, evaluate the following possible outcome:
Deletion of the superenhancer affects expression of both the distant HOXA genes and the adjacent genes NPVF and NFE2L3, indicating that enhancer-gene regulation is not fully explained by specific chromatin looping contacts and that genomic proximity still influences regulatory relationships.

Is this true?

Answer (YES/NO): NO